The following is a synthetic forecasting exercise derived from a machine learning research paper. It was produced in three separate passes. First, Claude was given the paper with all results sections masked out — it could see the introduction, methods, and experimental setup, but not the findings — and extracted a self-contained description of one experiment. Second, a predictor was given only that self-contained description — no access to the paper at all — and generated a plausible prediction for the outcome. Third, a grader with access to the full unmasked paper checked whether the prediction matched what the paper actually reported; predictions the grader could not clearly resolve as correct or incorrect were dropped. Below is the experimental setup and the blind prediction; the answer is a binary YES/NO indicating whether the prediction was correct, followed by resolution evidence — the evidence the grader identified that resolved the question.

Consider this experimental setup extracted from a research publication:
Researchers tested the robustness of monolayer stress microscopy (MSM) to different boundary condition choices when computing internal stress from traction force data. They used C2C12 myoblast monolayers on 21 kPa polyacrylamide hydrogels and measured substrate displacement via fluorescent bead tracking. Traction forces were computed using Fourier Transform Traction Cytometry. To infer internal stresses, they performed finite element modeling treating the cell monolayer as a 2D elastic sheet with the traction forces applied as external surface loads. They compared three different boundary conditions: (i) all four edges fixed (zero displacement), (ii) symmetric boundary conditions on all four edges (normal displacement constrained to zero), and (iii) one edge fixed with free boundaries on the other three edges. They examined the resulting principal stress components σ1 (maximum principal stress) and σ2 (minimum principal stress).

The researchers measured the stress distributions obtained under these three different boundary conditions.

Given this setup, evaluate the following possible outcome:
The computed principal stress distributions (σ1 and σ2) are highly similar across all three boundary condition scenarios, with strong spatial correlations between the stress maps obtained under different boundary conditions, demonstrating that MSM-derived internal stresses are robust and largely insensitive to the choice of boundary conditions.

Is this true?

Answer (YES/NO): NO